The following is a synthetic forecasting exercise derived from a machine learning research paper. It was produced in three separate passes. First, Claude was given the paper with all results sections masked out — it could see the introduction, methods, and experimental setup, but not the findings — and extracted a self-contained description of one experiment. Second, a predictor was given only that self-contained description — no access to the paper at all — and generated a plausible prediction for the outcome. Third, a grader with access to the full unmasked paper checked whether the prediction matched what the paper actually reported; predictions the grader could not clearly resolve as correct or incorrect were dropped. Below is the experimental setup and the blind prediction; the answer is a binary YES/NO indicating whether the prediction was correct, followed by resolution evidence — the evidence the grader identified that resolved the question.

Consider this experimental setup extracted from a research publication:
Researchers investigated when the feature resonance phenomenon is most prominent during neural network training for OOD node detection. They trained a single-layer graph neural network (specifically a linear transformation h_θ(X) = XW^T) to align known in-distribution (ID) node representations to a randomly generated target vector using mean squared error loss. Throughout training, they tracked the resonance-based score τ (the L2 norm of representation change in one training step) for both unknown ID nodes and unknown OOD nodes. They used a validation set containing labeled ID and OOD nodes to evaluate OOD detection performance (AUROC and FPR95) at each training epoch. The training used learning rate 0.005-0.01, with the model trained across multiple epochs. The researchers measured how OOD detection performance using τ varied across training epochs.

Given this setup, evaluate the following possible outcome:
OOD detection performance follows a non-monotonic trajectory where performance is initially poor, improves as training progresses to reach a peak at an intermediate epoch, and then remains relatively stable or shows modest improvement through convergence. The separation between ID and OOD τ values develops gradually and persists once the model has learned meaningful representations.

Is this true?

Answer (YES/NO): NO